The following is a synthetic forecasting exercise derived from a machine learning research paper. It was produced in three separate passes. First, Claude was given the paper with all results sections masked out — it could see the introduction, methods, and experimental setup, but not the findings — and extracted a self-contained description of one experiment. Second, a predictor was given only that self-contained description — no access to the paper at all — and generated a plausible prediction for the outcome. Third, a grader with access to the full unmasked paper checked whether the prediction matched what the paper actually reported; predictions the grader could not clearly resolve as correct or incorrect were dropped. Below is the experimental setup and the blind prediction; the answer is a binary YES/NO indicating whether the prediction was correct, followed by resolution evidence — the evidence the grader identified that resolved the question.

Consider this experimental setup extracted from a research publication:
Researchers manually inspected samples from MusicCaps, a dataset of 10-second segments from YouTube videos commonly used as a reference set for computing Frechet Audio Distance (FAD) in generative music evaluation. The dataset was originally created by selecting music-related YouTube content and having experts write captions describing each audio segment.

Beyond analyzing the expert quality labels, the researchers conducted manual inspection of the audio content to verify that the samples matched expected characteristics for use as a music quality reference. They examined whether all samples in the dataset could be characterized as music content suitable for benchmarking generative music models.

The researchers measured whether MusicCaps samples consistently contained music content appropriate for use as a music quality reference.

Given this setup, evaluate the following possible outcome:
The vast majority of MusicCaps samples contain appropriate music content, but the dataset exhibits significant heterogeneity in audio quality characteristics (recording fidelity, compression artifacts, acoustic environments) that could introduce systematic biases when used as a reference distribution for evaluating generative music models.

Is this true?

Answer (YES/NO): NO